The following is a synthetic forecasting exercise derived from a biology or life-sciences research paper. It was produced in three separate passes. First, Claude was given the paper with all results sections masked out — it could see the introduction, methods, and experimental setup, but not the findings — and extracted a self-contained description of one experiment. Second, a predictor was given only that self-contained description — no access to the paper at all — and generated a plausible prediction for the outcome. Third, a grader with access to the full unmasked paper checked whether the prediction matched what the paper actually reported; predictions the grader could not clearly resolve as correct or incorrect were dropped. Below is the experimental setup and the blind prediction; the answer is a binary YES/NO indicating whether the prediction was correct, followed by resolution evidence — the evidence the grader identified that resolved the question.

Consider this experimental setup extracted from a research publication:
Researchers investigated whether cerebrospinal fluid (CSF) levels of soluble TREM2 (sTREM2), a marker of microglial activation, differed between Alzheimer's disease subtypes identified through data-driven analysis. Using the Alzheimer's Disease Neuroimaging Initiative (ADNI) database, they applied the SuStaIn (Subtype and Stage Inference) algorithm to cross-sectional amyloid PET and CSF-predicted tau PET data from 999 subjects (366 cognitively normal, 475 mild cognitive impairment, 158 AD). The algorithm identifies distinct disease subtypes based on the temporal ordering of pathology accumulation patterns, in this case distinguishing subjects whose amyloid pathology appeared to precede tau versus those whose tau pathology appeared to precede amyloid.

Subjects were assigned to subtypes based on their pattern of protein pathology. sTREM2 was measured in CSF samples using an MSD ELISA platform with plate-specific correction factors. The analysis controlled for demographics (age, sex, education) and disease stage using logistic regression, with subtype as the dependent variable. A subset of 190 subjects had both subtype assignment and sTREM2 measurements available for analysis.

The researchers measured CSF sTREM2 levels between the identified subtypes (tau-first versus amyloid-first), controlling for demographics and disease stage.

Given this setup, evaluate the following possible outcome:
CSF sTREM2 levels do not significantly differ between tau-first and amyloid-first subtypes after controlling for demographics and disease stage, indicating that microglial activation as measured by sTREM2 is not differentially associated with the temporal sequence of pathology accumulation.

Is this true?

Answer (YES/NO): NO